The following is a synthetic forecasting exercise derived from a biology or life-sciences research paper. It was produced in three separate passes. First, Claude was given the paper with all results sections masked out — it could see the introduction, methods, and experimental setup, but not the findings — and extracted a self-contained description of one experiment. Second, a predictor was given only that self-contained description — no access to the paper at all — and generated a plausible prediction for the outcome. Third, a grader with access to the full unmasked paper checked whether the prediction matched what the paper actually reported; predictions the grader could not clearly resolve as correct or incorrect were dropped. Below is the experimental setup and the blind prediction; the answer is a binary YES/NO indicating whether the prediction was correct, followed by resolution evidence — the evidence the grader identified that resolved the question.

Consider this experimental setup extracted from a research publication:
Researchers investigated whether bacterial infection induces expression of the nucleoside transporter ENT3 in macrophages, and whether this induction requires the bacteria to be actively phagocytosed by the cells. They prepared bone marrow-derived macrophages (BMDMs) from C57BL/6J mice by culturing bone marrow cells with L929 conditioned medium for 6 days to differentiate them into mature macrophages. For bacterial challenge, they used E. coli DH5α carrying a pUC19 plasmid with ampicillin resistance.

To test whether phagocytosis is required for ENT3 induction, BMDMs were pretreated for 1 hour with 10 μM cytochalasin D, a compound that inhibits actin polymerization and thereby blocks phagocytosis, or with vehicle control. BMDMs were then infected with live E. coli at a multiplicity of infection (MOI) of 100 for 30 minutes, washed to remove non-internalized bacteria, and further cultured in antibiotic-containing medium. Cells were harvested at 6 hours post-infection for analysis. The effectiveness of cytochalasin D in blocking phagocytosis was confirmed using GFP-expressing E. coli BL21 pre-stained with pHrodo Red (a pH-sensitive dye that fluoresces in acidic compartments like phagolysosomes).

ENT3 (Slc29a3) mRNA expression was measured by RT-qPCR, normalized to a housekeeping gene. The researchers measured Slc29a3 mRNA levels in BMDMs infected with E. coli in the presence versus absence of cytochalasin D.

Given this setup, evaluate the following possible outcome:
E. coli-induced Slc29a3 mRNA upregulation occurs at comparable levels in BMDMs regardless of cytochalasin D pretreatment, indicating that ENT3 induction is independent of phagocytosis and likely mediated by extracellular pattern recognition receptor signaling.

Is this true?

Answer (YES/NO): YES